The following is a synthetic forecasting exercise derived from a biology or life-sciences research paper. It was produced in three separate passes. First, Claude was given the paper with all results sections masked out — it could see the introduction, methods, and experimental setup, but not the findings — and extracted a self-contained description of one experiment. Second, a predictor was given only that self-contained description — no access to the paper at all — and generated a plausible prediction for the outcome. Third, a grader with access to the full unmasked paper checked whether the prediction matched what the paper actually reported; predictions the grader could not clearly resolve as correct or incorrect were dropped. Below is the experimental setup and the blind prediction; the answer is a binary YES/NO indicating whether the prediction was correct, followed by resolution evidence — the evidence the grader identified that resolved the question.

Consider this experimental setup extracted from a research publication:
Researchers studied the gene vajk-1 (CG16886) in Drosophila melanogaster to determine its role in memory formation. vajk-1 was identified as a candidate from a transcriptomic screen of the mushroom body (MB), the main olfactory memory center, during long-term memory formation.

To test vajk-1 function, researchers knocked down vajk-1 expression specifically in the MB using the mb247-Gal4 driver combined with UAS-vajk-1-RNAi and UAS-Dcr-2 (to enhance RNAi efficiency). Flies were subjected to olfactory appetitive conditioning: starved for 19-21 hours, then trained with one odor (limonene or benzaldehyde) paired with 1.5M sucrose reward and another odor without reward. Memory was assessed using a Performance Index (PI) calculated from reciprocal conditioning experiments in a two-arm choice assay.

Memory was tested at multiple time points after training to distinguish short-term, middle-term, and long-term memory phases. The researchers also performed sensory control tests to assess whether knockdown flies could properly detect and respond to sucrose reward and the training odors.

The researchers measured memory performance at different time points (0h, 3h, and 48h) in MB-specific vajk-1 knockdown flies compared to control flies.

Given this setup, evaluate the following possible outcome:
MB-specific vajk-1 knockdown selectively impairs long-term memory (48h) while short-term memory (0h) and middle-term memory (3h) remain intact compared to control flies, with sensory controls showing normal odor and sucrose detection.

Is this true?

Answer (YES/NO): NO